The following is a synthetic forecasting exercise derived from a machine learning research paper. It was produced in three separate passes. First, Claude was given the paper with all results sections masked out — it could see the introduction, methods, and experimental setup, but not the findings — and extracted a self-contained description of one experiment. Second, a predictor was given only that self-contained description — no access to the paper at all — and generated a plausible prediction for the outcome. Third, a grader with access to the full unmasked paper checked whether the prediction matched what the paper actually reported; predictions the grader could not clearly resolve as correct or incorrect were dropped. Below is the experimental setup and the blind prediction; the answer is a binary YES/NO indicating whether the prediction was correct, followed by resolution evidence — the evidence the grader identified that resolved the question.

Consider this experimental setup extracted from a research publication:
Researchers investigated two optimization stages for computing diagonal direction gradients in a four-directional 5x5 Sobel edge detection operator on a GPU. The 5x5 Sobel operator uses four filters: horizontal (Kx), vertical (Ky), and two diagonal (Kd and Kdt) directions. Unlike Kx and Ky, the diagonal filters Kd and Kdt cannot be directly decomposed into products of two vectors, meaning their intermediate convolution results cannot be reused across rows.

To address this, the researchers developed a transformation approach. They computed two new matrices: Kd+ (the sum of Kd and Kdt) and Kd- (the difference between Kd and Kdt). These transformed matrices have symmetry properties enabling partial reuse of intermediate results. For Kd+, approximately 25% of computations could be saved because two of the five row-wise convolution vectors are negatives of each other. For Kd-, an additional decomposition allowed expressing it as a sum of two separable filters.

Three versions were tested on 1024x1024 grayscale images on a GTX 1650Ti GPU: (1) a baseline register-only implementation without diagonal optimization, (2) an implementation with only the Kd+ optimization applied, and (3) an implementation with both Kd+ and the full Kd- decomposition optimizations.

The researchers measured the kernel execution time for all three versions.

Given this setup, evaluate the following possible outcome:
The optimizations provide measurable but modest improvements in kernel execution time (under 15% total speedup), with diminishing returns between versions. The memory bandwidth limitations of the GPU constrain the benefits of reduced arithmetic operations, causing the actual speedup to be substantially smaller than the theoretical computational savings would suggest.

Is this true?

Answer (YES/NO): NO